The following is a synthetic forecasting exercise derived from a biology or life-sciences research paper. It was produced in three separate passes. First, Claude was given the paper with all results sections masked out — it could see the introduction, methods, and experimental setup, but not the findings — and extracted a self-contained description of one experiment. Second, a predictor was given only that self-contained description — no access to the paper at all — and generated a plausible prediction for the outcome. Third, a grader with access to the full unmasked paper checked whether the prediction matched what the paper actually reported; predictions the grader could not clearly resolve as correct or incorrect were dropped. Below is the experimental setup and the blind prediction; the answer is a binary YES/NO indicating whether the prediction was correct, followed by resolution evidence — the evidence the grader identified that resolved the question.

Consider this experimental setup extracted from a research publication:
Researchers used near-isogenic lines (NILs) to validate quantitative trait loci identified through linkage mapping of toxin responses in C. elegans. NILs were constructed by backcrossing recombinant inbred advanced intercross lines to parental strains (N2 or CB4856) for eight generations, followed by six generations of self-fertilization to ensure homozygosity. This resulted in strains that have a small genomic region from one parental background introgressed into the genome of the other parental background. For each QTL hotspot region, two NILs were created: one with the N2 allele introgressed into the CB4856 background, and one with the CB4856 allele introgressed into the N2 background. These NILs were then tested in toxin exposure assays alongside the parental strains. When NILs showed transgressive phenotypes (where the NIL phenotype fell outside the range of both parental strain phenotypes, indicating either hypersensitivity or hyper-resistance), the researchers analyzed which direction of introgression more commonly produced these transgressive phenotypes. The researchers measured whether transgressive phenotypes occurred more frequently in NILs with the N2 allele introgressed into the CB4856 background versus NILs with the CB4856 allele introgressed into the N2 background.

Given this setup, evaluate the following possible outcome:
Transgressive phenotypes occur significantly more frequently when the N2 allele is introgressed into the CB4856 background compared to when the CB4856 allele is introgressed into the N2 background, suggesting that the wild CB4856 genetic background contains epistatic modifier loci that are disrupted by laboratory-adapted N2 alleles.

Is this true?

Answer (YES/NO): YES